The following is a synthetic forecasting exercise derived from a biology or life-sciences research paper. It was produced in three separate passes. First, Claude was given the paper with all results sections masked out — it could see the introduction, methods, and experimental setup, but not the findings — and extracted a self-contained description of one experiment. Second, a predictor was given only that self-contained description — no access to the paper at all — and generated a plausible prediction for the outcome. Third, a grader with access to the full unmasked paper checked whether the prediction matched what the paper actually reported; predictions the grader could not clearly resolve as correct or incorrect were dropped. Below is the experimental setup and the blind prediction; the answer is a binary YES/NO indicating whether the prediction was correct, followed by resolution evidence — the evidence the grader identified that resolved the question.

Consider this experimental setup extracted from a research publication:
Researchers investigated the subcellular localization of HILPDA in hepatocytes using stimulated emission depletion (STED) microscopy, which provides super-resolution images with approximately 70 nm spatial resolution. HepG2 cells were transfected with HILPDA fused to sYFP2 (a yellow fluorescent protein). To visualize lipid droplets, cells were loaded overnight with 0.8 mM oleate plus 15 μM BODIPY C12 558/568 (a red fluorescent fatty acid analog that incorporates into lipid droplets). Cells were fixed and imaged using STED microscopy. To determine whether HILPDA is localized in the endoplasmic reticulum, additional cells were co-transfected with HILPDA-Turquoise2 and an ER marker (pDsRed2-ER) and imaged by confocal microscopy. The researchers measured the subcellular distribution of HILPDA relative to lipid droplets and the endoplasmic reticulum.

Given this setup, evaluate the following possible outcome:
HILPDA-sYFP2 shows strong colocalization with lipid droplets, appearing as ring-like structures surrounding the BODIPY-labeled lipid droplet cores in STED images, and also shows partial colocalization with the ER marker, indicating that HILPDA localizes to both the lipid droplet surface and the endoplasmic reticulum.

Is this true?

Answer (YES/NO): NO